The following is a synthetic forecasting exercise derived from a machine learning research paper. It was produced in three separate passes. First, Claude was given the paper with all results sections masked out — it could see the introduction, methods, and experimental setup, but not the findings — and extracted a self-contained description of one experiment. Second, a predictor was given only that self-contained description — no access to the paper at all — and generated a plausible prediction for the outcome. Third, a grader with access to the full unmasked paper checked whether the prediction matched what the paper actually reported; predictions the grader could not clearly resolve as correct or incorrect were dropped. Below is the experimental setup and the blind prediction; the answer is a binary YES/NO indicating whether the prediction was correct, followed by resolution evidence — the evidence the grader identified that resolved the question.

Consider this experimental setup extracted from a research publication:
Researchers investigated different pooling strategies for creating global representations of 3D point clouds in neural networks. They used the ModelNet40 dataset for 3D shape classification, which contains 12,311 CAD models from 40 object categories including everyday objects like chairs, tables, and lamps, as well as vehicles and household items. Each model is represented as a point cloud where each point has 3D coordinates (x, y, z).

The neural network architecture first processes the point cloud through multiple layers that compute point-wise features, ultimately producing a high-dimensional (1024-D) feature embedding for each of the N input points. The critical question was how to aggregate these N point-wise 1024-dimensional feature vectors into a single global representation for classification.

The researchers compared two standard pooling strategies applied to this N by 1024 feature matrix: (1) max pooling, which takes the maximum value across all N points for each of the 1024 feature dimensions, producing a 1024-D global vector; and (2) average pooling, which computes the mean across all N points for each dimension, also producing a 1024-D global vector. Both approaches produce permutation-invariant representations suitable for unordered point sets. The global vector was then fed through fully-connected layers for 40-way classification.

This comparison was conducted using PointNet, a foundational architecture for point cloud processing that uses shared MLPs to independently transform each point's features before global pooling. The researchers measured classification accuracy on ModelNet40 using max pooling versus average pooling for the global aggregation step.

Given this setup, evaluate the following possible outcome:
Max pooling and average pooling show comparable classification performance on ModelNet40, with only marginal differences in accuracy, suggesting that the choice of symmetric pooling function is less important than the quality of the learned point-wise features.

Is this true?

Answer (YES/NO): NO